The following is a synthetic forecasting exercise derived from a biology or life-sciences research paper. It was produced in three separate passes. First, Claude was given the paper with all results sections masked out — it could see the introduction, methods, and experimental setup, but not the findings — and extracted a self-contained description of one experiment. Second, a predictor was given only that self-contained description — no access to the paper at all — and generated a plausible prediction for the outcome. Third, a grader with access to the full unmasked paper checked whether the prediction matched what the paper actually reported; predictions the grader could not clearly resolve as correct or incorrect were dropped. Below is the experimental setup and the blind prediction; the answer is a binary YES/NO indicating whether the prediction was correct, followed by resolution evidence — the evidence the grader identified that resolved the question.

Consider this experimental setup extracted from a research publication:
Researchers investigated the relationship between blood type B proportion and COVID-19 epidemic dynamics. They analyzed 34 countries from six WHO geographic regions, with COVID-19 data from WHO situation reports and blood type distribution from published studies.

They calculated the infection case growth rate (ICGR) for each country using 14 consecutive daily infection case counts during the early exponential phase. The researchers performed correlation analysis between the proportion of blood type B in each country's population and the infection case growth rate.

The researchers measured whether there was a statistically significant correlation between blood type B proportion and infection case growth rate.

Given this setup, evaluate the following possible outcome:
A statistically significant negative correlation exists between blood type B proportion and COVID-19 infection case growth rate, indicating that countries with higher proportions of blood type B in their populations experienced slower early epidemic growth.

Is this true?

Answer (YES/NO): YES